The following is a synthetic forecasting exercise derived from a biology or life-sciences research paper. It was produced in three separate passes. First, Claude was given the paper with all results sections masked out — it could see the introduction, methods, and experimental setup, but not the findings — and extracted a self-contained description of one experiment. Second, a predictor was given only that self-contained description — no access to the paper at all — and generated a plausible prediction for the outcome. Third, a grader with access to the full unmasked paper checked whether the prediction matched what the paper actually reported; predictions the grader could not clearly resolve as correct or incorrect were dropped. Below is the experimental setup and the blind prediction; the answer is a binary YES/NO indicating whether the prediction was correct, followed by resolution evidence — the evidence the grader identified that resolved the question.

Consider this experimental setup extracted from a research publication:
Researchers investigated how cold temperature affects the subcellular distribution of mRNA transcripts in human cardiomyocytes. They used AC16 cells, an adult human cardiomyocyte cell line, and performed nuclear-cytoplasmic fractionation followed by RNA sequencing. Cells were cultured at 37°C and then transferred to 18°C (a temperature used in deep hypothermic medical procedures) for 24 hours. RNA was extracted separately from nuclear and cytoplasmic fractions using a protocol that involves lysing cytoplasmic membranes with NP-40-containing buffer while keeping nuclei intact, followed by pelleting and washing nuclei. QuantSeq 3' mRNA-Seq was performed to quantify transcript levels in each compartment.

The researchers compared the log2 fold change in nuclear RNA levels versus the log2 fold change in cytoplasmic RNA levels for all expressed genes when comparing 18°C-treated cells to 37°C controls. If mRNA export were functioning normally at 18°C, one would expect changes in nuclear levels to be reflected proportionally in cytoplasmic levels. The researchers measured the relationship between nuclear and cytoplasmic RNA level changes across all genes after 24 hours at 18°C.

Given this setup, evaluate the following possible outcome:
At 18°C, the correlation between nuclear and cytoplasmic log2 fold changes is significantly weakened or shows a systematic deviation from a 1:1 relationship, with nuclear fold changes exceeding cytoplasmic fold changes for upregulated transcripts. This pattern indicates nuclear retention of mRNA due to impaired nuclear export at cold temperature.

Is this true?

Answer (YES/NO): YES